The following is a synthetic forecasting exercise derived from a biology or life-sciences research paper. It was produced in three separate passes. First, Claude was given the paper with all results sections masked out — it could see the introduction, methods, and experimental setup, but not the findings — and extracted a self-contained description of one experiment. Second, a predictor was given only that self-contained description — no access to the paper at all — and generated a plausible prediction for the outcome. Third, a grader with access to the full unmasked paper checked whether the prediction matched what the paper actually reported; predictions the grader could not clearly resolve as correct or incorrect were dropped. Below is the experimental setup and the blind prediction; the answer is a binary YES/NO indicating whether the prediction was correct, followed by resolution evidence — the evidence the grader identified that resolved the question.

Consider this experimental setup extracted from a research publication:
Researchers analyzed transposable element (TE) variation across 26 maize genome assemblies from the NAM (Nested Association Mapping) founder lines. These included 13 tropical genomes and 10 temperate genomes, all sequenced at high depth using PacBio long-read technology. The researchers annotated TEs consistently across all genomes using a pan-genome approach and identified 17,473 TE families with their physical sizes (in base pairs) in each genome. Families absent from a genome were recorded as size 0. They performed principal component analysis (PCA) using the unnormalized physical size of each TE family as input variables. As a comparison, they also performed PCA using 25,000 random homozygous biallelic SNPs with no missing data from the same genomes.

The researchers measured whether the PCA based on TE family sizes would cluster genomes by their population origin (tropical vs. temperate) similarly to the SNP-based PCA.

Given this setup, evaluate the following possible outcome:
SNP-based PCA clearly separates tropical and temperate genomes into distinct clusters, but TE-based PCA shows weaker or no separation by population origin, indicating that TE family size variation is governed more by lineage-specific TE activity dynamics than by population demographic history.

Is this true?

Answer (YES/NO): NO